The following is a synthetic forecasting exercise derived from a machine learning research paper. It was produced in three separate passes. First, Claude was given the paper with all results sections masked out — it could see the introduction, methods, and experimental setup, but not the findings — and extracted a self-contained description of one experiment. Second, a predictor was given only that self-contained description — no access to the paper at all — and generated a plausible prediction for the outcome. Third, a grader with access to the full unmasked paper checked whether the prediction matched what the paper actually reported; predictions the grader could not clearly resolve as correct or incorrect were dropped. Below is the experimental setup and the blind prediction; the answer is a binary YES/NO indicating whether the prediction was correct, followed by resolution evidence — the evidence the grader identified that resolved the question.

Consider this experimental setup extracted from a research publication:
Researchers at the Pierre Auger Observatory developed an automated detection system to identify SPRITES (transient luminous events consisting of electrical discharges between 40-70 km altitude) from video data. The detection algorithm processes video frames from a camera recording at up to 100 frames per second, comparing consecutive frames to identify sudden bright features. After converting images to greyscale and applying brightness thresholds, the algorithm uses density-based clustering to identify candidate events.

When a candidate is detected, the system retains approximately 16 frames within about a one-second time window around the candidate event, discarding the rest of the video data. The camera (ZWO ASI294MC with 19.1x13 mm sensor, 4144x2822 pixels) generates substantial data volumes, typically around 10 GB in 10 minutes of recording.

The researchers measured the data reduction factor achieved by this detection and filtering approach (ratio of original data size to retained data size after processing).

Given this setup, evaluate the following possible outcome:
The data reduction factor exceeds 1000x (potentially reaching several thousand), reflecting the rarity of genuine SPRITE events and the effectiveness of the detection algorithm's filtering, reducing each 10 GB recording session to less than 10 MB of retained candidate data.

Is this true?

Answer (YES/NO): NO